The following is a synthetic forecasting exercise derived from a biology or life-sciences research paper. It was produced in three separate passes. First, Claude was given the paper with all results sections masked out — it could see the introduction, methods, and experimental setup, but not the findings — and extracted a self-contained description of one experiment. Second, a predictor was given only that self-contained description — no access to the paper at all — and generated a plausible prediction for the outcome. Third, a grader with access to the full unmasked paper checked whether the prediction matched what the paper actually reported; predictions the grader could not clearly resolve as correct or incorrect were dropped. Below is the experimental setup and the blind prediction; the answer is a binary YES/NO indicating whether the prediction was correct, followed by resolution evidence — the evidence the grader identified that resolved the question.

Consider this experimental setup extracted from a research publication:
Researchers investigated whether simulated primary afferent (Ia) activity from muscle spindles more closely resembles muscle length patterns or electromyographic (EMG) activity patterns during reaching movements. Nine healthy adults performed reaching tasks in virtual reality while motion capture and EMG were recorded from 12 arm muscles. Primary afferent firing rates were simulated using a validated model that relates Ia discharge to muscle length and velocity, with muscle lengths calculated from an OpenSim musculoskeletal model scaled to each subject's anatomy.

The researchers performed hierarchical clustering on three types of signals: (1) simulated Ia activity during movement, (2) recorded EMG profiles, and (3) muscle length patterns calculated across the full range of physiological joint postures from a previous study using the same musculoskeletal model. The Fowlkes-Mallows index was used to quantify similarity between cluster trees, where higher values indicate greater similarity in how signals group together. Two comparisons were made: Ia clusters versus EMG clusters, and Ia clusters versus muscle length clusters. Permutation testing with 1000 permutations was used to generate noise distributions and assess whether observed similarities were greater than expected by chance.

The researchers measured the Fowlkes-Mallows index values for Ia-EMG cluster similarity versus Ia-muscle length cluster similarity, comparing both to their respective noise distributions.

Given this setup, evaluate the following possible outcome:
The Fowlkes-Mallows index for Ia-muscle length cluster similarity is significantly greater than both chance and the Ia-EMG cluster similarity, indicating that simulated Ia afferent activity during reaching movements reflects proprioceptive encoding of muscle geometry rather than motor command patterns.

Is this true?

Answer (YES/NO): YES